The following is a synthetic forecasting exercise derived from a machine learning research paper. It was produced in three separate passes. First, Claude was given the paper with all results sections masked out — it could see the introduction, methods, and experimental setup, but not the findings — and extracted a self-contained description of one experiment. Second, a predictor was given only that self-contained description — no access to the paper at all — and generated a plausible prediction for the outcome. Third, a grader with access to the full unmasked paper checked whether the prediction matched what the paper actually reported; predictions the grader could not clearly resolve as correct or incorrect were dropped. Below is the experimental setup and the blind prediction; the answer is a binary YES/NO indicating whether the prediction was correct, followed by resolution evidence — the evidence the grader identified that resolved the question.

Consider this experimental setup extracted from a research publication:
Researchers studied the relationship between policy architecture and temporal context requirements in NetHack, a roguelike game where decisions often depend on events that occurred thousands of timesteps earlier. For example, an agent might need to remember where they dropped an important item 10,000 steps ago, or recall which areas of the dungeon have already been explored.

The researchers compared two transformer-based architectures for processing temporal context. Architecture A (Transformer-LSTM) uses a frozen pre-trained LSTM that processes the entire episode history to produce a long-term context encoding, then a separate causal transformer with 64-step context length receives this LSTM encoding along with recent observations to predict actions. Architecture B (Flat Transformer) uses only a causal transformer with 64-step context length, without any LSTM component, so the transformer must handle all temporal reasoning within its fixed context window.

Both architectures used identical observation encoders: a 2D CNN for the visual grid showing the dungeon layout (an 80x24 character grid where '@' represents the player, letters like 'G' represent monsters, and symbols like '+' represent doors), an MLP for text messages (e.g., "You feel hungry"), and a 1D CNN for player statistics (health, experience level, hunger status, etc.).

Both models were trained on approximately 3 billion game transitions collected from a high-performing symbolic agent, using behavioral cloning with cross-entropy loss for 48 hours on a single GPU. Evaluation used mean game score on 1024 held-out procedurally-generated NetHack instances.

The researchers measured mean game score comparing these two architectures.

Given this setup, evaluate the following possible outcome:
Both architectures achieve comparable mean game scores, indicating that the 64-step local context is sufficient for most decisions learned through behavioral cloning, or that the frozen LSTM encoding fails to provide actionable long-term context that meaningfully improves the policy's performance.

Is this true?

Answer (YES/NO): NO